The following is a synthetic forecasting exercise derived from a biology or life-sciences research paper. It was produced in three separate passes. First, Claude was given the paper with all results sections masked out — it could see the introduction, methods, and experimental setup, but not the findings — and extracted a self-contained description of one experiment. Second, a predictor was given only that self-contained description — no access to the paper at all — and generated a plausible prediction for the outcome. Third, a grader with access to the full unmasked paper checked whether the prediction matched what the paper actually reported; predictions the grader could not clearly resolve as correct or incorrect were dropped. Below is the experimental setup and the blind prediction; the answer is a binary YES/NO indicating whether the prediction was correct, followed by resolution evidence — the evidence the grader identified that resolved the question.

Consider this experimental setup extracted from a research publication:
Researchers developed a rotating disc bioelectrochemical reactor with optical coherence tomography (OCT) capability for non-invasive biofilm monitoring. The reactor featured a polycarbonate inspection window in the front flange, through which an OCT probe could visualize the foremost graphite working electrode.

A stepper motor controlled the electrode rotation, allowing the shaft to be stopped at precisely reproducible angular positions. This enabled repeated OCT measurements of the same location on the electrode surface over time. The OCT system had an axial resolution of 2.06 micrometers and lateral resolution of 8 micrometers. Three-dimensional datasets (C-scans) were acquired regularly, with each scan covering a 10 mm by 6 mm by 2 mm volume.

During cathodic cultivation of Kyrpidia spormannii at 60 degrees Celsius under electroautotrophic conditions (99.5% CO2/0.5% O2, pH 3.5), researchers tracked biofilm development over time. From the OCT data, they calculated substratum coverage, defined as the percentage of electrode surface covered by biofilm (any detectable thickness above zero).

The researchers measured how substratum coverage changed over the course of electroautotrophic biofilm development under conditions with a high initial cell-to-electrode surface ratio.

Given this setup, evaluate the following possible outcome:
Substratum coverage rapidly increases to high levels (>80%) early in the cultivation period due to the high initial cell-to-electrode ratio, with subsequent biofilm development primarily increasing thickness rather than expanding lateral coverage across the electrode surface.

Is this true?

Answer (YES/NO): NO